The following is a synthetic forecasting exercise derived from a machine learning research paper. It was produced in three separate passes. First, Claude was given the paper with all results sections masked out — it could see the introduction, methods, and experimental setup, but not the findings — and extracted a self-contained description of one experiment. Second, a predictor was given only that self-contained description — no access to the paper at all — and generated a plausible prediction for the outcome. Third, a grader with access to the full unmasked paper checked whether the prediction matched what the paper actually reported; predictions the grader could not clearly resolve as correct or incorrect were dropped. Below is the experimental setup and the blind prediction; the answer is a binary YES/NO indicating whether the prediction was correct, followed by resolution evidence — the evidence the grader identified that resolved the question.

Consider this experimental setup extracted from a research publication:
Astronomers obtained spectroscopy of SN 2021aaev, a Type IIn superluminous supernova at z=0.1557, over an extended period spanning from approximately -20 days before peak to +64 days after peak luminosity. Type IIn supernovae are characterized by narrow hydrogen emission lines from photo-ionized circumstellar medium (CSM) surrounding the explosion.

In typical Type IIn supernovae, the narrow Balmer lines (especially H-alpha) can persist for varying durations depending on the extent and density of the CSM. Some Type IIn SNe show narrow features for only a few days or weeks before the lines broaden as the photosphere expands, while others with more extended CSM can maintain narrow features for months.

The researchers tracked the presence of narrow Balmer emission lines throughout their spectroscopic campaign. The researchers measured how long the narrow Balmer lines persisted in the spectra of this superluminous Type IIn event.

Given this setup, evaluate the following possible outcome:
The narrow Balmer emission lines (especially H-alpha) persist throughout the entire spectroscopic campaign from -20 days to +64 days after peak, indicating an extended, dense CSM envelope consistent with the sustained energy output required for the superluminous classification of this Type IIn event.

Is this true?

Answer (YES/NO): YES